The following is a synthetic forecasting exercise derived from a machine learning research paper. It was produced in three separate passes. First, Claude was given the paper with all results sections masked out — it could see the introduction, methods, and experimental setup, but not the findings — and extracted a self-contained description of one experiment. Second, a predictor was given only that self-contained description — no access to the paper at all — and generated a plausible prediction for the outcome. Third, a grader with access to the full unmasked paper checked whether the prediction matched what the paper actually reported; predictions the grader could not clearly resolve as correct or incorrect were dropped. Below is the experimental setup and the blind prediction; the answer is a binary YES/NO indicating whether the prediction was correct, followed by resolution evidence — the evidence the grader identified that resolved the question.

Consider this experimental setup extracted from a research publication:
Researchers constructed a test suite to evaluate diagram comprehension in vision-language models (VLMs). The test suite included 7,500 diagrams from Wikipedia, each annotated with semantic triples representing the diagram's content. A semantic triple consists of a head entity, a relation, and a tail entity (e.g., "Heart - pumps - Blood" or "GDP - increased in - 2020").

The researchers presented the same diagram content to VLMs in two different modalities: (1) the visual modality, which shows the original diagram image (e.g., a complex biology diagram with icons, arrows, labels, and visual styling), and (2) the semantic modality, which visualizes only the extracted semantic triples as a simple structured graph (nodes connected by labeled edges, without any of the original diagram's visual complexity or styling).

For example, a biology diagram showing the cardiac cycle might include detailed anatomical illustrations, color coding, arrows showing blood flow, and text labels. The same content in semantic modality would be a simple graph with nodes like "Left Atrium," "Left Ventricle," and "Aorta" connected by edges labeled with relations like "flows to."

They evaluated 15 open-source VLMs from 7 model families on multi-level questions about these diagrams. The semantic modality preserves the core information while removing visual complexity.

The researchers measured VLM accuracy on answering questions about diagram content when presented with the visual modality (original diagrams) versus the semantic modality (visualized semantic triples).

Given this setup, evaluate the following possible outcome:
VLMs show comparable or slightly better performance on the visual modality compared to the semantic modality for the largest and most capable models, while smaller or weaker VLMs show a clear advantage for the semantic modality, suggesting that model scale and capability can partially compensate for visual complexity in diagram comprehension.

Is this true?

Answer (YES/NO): NO